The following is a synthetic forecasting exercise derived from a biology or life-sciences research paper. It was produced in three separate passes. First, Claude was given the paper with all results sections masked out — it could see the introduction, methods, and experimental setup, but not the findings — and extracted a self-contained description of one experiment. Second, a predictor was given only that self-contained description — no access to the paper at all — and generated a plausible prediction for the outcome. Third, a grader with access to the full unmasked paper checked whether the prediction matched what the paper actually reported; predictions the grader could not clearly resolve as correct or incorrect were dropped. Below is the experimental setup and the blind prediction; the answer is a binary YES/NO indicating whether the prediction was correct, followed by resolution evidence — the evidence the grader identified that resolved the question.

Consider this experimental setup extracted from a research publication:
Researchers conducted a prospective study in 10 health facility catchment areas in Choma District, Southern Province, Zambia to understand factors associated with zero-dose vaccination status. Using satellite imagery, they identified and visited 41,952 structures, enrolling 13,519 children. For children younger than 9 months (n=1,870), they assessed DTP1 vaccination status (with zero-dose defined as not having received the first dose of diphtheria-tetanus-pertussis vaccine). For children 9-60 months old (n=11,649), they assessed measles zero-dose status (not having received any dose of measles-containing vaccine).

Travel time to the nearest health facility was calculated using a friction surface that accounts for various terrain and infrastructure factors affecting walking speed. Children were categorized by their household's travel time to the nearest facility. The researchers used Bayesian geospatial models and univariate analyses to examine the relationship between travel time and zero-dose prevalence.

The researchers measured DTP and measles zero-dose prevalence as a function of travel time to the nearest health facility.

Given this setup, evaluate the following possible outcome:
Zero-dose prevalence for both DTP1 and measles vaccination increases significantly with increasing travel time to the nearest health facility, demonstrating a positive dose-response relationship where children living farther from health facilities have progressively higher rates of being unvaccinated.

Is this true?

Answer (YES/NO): NO